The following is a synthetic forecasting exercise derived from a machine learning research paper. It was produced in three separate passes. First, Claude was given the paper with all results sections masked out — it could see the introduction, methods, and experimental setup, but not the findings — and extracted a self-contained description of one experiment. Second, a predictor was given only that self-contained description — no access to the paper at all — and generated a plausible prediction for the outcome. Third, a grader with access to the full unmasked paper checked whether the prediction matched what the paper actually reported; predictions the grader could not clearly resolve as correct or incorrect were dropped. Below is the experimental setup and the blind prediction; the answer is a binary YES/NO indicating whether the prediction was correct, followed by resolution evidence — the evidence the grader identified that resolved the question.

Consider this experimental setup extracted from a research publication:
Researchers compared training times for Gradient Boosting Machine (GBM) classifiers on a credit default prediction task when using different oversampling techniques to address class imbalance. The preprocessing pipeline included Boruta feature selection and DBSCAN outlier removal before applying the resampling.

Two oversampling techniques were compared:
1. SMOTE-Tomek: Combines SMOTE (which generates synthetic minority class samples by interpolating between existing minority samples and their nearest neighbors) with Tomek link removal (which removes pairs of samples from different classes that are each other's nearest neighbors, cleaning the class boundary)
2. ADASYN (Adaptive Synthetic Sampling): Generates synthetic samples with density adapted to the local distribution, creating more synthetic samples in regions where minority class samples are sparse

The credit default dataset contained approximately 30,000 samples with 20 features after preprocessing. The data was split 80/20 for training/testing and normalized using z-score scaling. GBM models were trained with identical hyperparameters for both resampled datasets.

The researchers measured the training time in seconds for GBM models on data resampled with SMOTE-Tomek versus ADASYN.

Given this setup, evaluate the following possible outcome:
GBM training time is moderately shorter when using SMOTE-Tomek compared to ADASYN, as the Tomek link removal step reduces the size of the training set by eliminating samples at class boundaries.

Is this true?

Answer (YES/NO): NO